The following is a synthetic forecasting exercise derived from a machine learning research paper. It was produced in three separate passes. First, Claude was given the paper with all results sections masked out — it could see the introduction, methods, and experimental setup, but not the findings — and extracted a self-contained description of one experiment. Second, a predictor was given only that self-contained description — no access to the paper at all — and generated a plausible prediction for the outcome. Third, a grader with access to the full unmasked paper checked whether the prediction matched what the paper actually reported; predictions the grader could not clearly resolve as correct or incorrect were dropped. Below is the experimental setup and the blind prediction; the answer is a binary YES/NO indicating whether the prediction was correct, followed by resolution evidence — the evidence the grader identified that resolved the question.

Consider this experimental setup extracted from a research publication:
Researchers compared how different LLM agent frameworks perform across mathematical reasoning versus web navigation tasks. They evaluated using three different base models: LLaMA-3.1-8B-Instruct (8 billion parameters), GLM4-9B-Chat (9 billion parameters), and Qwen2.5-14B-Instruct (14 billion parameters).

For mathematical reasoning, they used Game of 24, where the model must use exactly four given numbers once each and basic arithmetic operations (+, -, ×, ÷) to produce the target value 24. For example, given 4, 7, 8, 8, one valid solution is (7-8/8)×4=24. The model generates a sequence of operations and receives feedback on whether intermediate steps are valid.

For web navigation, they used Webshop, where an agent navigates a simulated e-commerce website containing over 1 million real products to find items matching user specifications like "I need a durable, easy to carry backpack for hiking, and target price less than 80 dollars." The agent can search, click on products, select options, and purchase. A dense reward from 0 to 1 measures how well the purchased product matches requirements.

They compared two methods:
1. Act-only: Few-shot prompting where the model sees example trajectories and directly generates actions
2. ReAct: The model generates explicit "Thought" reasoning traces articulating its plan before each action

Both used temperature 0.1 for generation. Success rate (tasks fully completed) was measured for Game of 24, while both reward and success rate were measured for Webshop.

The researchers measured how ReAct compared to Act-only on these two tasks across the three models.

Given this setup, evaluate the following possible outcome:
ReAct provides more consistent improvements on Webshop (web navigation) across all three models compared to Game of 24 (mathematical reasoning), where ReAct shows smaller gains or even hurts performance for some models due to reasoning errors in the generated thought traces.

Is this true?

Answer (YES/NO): NO